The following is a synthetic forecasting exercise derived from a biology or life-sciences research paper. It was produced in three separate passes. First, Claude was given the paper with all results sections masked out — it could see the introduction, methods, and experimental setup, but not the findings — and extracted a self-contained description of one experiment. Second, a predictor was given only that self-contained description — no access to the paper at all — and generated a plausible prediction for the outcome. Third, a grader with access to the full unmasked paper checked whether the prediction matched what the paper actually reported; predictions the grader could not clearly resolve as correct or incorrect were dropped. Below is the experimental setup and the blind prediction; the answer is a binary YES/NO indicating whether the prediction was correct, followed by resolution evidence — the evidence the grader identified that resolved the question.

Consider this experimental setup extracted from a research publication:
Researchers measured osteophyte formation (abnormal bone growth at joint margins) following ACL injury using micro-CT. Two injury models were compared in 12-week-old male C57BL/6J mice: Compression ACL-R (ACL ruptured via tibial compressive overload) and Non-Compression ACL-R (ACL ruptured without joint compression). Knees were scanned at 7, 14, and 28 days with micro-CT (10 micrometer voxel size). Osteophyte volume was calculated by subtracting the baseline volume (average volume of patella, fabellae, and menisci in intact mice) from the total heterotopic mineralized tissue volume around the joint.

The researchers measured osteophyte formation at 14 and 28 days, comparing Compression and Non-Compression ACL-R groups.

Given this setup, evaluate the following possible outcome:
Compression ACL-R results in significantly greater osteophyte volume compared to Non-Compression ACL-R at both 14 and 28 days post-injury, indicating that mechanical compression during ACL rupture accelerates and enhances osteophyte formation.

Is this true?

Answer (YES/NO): NO